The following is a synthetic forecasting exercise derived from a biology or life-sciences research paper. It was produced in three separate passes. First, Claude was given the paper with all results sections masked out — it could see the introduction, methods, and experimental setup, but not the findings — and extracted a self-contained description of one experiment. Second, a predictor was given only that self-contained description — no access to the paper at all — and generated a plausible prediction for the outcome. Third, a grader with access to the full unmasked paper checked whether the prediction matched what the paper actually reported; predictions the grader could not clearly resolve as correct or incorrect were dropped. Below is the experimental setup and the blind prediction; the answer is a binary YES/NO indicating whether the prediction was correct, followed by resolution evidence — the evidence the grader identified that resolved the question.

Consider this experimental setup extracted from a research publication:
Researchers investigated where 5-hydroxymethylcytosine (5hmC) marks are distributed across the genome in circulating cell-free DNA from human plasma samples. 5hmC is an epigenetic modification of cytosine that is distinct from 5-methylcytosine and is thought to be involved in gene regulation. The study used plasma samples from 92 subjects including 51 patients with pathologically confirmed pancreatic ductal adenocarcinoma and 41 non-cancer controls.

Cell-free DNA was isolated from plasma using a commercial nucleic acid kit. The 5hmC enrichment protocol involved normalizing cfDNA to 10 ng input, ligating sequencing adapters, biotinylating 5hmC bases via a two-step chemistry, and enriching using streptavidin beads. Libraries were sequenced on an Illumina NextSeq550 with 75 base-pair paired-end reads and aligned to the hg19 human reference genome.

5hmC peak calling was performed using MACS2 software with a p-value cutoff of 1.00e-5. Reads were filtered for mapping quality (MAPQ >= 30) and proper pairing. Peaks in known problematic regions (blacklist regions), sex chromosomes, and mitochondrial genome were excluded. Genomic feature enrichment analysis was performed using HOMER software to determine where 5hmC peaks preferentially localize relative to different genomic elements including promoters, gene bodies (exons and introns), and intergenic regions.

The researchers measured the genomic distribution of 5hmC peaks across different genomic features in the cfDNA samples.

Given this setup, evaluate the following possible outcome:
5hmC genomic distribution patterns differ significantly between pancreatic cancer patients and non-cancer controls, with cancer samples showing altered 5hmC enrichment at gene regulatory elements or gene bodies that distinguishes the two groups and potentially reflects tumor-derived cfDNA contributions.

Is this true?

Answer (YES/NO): YES